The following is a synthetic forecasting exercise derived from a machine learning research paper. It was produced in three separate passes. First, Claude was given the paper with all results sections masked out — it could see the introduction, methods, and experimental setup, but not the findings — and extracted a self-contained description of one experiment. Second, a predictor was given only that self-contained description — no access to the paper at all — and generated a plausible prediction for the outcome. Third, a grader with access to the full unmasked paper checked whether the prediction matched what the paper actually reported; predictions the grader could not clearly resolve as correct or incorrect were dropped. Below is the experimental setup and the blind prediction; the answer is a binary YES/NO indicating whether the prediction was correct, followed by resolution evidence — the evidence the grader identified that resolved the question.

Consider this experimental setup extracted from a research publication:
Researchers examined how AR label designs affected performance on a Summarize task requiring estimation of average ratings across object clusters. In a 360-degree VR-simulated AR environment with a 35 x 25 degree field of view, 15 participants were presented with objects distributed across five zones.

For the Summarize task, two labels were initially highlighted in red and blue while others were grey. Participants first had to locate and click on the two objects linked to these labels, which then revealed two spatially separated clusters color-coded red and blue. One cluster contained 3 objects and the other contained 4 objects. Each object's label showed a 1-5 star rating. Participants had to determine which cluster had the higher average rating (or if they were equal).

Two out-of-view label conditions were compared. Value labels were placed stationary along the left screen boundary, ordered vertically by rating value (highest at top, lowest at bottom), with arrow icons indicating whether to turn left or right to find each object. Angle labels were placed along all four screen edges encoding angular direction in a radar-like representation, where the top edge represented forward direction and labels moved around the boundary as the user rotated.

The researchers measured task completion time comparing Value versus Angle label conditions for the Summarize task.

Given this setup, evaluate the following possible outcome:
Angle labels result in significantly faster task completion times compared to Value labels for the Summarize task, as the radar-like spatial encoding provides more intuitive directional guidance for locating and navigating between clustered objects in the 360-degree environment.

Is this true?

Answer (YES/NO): YES